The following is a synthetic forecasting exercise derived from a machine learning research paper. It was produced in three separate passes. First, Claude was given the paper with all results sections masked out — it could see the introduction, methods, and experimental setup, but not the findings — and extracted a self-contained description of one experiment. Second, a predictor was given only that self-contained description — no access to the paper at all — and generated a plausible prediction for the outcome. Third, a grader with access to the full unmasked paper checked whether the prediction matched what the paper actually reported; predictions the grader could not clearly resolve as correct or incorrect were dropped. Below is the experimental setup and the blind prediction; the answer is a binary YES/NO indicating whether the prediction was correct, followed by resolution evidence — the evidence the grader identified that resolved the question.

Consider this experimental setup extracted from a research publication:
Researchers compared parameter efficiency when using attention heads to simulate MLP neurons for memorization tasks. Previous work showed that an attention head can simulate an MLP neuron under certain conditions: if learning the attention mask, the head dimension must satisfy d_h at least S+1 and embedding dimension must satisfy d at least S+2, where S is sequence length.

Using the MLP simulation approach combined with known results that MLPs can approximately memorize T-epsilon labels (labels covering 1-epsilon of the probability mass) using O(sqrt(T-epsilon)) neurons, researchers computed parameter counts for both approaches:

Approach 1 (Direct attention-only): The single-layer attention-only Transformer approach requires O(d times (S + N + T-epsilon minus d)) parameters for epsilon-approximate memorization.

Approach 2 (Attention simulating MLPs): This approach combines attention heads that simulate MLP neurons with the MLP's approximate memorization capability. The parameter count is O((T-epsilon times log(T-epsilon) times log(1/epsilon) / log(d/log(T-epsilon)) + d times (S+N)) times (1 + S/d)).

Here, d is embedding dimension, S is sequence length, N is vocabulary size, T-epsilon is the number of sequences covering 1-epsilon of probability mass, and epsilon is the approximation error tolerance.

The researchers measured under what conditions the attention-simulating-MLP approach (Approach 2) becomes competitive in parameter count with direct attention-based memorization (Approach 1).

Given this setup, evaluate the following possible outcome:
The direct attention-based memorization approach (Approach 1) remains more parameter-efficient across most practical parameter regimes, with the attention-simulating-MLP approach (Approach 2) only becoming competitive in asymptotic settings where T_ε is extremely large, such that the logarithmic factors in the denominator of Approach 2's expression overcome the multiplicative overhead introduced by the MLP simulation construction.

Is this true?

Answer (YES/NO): NO